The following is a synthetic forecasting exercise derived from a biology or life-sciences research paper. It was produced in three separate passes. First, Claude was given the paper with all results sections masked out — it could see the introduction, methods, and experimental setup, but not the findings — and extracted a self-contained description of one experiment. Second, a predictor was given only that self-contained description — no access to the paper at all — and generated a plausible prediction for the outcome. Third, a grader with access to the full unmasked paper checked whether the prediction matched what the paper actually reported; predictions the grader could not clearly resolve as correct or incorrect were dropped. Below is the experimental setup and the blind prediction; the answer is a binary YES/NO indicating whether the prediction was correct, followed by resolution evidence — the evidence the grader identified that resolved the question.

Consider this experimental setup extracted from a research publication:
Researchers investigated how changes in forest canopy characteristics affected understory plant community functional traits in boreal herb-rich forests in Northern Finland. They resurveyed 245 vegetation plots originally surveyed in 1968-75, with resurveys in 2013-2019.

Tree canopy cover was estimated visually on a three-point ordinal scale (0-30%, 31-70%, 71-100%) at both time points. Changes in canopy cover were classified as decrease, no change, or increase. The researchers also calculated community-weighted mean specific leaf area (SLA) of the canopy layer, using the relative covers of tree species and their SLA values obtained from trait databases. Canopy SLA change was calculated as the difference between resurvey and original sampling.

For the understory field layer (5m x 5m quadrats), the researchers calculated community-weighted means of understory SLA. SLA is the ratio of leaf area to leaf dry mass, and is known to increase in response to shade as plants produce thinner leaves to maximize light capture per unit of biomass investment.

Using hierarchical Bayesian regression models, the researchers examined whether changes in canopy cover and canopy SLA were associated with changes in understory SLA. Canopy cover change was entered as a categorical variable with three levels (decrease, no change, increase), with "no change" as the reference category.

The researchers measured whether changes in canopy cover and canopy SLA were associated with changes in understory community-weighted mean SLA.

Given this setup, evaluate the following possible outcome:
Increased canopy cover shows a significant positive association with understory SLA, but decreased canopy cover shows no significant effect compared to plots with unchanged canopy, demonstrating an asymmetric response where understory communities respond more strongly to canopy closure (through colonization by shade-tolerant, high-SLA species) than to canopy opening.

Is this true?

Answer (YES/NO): NO